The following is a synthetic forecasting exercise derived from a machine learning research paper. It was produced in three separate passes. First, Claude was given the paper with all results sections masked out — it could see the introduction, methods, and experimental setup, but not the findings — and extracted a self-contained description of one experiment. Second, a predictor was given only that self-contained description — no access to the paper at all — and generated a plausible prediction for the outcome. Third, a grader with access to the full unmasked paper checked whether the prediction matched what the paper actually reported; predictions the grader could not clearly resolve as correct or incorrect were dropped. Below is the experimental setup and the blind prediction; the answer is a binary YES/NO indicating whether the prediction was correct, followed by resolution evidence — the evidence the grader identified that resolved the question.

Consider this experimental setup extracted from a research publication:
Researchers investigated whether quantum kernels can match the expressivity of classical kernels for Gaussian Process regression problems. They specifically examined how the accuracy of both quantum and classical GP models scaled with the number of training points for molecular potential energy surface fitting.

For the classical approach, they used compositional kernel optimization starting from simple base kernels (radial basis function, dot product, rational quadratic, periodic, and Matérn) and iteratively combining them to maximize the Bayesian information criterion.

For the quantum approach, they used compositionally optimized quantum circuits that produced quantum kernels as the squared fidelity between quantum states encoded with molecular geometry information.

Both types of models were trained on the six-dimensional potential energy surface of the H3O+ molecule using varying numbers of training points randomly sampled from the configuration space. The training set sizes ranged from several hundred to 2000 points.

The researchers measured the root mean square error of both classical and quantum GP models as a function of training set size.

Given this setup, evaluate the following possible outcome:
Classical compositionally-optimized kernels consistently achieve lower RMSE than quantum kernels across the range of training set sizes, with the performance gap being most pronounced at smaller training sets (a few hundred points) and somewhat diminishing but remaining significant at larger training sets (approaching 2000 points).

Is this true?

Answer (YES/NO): NO